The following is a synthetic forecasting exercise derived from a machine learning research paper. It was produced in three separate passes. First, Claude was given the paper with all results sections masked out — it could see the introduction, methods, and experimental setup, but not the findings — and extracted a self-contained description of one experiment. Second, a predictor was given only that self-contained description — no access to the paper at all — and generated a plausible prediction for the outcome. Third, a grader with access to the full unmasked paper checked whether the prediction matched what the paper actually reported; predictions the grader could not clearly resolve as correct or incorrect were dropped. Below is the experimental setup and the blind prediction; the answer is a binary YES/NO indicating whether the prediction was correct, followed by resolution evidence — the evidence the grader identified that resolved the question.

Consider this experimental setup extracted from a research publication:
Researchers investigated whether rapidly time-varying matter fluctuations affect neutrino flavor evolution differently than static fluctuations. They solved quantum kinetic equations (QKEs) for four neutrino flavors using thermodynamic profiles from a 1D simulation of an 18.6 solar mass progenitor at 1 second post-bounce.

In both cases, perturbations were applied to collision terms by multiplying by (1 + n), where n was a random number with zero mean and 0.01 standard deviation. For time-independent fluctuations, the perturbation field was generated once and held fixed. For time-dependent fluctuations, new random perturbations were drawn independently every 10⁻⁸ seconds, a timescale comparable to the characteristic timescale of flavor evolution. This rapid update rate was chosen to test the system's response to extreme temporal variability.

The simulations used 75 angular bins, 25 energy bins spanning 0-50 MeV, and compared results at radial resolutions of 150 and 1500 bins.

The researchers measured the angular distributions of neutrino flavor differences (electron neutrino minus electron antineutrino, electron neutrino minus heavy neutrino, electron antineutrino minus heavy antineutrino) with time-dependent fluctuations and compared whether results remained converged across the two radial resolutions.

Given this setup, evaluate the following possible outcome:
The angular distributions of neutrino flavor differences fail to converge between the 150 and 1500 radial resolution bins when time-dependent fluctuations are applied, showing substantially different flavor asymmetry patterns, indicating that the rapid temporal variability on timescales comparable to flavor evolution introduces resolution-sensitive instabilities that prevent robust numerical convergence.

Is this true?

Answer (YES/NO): NO